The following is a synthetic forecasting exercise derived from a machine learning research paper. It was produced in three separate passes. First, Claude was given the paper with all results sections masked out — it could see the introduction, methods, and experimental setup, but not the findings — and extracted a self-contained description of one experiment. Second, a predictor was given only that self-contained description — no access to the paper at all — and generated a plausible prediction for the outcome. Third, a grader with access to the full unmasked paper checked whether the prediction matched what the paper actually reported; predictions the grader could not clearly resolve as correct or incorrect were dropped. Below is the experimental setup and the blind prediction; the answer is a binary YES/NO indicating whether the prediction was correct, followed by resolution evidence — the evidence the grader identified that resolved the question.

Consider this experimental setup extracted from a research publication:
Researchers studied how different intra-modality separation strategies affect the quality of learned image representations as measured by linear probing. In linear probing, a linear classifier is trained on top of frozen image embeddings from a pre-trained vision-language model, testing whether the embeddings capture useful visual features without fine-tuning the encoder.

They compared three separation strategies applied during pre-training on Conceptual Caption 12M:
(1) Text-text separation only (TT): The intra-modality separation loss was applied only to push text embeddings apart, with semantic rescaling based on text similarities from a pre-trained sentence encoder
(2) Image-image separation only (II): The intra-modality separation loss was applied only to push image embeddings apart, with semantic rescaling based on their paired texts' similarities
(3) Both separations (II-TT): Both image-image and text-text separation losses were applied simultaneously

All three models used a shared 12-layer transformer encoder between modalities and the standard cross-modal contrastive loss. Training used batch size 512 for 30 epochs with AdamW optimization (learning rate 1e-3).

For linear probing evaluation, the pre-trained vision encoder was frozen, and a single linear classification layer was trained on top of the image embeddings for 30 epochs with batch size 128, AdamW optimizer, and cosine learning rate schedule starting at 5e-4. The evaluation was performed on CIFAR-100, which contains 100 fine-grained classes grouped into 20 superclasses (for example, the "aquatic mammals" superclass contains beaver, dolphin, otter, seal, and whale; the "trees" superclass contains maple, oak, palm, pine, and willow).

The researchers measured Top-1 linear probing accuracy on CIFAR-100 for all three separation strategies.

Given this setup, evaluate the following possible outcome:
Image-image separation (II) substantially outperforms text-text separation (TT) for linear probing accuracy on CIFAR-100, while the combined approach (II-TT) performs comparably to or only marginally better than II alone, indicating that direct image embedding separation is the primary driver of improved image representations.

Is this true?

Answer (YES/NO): NO